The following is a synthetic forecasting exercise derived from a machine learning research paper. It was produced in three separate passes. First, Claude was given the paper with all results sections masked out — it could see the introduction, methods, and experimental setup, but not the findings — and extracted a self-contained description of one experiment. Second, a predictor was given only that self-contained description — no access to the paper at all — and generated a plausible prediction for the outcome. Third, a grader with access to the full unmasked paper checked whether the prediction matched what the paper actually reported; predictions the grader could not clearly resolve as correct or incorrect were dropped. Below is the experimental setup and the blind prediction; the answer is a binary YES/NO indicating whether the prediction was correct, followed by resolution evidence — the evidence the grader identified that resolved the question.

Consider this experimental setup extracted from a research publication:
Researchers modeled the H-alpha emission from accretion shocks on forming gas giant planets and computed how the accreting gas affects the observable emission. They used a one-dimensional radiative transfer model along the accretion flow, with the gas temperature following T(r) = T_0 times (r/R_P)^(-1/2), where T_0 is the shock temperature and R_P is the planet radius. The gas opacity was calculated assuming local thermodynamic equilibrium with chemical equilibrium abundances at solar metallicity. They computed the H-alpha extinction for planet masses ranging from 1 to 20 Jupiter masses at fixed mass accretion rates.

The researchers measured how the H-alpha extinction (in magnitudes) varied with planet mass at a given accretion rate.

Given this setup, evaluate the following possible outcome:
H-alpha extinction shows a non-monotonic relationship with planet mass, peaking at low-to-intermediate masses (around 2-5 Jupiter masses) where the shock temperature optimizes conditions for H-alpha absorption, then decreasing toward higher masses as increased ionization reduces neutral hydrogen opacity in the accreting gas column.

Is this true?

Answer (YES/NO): NO